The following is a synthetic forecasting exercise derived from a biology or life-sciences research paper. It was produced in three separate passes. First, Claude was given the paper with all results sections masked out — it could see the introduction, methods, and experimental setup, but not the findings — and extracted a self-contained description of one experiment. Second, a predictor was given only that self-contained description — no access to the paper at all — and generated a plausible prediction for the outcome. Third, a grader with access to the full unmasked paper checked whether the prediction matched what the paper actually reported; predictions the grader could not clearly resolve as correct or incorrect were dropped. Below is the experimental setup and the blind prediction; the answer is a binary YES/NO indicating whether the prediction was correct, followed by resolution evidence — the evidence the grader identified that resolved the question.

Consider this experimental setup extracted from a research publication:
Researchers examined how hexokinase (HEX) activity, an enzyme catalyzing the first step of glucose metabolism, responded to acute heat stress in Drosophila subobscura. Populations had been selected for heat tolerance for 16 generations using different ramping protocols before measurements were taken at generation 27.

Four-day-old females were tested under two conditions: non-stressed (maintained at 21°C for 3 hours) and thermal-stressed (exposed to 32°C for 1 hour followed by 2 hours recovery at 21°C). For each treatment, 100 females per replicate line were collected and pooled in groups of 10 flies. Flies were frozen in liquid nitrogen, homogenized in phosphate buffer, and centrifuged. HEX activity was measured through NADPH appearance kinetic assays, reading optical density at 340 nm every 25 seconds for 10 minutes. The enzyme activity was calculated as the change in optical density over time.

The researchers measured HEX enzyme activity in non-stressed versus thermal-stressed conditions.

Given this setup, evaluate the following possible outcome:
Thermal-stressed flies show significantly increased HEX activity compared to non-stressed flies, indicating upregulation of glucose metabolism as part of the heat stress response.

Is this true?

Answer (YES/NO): NO